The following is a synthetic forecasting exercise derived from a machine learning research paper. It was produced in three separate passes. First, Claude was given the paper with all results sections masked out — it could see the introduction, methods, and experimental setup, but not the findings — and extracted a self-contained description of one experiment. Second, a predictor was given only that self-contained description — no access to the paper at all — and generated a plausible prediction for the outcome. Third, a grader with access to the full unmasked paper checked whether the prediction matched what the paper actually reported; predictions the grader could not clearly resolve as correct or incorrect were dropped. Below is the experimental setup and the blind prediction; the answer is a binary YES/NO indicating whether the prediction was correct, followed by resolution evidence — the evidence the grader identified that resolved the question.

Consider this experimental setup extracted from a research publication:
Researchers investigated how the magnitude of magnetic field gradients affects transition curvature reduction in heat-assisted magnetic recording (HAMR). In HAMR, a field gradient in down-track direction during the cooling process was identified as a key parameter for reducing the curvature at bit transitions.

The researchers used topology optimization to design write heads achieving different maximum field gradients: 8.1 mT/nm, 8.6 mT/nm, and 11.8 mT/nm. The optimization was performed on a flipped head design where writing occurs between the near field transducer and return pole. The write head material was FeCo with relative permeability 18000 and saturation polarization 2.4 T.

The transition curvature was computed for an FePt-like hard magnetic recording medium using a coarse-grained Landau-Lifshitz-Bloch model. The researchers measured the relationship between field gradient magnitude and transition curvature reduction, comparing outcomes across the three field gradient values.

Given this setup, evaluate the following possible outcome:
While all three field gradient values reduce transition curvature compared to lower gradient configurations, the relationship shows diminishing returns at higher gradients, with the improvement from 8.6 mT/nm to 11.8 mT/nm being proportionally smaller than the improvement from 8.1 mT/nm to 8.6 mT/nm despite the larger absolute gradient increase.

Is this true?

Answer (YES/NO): NO